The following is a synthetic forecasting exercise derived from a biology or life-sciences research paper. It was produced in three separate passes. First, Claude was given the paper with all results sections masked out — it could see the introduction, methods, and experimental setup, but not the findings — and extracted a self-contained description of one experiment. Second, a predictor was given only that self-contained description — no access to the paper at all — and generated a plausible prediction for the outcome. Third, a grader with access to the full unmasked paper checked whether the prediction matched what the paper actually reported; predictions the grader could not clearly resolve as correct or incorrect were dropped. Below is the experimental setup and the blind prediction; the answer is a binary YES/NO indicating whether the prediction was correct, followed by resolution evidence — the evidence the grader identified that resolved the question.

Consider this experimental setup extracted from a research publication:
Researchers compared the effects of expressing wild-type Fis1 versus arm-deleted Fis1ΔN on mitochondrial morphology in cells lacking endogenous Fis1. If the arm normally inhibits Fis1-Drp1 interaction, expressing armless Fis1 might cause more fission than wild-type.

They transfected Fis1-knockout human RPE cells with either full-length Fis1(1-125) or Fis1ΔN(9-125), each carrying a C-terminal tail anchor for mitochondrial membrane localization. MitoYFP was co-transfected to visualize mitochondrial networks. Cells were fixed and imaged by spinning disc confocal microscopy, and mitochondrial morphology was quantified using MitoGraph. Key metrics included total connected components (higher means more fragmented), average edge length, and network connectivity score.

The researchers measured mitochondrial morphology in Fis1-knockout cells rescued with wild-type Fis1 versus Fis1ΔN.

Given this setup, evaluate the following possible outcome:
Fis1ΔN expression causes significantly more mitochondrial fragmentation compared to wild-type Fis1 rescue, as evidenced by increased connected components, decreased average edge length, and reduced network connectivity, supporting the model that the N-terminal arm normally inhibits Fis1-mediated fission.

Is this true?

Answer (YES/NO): NO